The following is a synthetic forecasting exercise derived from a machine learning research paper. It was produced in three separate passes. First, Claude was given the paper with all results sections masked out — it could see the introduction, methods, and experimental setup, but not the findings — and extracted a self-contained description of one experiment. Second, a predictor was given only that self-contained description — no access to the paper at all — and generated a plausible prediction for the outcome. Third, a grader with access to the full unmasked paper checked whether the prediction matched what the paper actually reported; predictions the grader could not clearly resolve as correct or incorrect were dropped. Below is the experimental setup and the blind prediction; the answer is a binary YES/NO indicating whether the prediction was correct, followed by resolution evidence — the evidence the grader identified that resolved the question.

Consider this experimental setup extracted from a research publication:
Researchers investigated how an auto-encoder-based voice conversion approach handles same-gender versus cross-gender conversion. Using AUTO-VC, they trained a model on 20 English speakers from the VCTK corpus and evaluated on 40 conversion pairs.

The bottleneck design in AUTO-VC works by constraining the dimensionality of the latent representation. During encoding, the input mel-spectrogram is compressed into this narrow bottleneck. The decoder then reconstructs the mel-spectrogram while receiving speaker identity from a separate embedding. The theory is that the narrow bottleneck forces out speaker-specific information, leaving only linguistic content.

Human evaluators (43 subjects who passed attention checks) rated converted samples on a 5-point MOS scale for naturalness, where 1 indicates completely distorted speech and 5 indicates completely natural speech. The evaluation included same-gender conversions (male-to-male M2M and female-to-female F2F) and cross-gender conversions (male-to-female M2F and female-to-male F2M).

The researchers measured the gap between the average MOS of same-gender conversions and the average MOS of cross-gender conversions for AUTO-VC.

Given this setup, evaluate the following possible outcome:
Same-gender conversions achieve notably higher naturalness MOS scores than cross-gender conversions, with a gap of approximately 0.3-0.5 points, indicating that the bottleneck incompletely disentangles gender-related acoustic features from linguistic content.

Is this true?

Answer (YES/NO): NO